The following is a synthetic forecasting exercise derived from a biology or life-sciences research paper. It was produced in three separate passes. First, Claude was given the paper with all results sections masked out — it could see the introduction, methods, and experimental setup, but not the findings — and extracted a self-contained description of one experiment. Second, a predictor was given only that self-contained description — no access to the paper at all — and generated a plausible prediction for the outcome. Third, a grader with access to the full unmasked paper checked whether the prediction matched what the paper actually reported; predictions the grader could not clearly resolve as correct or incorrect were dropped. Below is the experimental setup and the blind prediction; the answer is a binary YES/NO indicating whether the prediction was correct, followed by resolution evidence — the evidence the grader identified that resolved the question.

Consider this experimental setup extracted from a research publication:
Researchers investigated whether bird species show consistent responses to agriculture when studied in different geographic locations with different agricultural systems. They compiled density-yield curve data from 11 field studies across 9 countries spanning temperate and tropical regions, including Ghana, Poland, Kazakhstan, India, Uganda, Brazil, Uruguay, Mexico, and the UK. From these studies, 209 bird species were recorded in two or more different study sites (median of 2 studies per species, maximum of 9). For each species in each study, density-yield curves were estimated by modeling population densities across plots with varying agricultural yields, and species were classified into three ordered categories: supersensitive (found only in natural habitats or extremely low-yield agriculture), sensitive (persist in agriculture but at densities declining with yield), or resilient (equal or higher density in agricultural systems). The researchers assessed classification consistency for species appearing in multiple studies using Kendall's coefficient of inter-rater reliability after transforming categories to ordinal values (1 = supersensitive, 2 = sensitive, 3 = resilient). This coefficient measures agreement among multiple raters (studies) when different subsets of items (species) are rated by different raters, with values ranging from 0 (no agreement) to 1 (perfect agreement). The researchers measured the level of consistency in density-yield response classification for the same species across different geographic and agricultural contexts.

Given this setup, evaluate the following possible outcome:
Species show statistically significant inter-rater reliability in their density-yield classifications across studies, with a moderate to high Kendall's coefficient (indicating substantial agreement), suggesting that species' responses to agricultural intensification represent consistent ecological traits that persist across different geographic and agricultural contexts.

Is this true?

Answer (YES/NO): NO